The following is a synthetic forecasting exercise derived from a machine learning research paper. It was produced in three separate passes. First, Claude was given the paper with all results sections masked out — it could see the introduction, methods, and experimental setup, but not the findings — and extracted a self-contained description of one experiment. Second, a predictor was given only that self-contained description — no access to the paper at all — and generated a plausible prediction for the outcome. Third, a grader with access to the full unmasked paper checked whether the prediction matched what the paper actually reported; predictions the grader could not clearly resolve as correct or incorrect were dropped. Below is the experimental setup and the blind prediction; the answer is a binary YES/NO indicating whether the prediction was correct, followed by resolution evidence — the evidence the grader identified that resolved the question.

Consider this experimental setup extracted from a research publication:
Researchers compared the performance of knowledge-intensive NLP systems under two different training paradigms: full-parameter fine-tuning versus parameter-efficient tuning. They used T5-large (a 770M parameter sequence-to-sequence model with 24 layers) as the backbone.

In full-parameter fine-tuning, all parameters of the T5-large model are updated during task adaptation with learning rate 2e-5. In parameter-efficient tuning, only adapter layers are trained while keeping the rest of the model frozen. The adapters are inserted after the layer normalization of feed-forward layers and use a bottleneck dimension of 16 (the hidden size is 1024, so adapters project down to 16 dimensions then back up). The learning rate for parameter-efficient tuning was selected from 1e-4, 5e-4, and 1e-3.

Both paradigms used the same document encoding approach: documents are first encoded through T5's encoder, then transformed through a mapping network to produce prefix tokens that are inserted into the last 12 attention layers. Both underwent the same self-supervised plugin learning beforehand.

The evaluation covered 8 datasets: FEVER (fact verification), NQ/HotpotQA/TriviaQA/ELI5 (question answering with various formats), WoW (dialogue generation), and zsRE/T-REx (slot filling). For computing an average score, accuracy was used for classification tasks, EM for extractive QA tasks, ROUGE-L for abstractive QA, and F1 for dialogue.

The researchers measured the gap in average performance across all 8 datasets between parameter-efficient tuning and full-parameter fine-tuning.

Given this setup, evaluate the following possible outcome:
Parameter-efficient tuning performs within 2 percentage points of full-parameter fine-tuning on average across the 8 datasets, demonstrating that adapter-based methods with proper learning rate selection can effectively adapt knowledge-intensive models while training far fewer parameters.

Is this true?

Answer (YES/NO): YES